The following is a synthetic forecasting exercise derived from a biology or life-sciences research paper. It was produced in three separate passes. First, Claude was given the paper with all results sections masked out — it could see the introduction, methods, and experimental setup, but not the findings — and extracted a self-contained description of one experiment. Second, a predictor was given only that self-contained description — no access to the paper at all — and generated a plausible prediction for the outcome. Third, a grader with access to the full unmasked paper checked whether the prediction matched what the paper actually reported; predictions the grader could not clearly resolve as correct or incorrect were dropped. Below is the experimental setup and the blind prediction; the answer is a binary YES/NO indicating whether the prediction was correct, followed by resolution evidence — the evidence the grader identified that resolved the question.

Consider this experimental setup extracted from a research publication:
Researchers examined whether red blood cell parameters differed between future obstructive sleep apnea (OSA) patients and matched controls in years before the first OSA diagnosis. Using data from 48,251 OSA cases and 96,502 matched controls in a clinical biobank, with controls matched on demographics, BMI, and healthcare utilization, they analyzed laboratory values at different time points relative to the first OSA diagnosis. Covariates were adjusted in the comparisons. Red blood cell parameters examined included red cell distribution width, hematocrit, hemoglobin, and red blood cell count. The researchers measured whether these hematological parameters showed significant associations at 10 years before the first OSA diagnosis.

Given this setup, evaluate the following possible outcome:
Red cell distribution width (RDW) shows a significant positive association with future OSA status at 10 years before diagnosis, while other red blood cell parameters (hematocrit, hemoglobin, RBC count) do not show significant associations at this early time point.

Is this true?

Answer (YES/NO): NO